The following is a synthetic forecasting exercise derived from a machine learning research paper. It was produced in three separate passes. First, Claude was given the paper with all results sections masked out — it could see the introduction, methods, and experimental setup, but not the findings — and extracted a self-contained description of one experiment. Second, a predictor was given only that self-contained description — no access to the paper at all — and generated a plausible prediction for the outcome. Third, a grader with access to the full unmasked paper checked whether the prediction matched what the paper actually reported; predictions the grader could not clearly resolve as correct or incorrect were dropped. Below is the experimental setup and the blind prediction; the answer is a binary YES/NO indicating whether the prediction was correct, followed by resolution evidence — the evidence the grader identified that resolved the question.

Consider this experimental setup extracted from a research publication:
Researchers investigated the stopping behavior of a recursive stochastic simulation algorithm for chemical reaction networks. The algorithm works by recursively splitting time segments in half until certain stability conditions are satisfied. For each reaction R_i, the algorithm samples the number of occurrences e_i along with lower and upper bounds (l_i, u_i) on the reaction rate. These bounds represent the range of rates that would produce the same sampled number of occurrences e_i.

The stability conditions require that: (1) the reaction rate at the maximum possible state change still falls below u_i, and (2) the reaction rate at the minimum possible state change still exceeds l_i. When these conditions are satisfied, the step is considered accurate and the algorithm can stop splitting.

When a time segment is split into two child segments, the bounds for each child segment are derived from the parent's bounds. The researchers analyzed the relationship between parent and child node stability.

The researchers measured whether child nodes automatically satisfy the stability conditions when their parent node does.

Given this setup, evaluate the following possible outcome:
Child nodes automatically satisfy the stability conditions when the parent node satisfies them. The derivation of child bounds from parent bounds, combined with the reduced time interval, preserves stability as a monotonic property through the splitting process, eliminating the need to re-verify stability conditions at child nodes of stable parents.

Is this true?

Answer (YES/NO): YES